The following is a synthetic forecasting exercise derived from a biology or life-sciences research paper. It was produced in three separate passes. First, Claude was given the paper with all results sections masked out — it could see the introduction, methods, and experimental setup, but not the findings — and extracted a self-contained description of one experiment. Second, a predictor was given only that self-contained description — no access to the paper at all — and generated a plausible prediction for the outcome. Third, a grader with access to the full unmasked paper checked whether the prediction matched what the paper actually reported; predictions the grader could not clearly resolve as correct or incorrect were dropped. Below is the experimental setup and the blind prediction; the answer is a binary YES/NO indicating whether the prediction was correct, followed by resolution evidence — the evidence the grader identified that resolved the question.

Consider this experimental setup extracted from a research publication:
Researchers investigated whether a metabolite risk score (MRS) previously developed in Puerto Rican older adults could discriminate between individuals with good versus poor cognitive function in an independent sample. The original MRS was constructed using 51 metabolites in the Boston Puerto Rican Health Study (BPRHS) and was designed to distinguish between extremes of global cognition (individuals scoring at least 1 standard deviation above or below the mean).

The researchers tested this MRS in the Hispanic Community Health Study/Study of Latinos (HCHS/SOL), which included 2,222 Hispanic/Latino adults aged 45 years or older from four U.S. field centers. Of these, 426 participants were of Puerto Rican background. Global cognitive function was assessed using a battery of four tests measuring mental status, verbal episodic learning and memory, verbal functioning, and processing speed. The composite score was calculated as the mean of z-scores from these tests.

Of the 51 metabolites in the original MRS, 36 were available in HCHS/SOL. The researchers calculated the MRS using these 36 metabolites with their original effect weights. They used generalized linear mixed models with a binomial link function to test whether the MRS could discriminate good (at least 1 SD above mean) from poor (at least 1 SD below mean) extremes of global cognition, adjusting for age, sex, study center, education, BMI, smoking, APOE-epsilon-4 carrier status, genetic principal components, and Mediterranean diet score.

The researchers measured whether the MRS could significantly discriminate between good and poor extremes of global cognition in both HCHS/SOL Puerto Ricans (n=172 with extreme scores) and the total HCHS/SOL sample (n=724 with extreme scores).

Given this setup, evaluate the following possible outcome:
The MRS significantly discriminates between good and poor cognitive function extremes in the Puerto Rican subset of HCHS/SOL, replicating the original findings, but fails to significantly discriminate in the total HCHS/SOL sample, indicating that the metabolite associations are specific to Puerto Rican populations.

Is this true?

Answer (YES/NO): NO